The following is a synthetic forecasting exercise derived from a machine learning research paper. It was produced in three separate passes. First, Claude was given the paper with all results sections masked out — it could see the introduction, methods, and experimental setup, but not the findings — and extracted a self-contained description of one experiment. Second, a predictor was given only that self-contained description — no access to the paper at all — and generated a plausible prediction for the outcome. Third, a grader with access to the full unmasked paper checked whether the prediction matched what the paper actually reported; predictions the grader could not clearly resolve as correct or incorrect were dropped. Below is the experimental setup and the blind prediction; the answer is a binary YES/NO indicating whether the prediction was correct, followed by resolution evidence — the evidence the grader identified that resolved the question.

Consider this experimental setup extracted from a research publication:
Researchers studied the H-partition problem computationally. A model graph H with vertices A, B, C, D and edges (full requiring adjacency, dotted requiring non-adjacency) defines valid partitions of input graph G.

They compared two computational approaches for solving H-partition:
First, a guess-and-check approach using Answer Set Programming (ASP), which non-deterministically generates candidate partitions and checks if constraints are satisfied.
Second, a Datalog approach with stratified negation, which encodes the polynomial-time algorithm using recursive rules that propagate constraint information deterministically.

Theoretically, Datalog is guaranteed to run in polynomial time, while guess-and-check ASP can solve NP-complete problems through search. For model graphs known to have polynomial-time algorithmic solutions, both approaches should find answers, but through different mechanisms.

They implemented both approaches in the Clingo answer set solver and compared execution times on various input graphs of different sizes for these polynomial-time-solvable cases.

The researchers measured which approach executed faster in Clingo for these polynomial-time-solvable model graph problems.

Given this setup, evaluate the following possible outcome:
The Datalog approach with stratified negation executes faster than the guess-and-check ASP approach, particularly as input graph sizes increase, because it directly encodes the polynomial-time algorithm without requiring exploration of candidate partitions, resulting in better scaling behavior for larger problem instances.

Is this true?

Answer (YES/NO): NO